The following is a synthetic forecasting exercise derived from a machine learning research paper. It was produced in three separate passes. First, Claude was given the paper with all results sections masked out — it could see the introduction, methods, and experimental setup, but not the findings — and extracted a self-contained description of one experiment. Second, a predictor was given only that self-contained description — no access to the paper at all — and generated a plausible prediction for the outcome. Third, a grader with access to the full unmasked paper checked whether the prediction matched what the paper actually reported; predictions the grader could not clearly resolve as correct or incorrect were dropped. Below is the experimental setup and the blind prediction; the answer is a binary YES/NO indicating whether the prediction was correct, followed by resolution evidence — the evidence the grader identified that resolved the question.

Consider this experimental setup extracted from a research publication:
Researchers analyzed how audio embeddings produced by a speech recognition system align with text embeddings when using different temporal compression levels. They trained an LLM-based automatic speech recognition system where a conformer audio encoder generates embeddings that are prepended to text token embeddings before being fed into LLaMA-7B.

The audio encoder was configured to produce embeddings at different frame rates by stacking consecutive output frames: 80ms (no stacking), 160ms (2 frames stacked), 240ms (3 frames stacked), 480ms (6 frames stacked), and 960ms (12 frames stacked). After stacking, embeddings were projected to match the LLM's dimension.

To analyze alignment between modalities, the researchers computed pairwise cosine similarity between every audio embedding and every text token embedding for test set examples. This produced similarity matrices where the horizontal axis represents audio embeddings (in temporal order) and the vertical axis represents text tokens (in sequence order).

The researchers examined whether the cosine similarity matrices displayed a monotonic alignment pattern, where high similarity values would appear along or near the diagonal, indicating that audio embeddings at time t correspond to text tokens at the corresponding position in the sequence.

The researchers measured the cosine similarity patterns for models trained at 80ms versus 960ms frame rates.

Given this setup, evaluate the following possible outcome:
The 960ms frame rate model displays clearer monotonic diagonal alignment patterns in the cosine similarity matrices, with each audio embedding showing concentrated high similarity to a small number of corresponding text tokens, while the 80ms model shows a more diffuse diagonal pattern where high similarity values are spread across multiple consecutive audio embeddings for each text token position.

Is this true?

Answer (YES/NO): NO